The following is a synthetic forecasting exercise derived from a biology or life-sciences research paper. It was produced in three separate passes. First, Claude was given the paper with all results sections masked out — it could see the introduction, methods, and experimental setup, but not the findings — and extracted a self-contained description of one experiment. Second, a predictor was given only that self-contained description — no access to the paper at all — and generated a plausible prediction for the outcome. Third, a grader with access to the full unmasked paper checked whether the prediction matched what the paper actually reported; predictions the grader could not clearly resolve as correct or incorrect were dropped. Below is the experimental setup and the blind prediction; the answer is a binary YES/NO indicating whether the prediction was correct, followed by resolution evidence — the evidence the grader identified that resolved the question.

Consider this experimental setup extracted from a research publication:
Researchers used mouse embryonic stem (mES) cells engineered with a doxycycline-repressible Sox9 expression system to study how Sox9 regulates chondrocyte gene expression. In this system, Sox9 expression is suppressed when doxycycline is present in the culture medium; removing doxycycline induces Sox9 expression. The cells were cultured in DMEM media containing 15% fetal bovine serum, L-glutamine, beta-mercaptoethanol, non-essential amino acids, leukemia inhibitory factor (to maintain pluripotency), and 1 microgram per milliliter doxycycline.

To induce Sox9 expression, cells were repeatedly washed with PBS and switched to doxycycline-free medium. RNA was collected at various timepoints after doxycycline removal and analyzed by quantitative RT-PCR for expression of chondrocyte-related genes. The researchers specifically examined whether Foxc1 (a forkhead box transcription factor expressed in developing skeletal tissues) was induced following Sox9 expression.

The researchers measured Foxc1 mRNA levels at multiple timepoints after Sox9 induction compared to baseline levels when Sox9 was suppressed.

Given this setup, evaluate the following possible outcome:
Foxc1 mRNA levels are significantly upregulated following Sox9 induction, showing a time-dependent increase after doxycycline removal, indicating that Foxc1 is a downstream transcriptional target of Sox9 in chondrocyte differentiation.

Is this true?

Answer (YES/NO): NO